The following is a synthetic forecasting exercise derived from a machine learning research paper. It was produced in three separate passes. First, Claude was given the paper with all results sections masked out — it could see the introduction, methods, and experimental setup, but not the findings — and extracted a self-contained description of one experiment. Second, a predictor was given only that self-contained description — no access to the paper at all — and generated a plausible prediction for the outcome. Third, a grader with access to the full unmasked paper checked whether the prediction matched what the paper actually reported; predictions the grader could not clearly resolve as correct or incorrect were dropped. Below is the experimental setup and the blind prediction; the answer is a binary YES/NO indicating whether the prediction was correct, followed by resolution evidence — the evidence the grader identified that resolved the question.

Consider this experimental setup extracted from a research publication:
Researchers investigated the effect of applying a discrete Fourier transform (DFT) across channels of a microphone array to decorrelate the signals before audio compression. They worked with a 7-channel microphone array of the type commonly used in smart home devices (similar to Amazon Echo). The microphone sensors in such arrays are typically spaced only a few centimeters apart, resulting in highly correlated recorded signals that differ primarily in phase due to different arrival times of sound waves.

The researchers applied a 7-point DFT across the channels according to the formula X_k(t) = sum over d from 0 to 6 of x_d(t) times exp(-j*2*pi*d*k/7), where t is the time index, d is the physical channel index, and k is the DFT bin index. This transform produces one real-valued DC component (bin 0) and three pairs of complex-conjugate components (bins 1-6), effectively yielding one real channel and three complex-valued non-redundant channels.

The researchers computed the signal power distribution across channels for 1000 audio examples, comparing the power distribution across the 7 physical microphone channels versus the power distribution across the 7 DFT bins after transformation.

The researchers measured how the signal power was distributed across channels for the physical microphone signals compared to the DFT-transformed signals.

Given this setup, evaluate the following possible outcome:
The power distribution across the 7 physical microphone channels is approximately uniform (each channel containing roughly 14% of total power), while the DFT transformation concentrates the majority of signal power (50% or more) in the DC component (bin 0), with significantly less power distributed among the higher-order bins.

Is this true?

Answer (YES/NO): YES